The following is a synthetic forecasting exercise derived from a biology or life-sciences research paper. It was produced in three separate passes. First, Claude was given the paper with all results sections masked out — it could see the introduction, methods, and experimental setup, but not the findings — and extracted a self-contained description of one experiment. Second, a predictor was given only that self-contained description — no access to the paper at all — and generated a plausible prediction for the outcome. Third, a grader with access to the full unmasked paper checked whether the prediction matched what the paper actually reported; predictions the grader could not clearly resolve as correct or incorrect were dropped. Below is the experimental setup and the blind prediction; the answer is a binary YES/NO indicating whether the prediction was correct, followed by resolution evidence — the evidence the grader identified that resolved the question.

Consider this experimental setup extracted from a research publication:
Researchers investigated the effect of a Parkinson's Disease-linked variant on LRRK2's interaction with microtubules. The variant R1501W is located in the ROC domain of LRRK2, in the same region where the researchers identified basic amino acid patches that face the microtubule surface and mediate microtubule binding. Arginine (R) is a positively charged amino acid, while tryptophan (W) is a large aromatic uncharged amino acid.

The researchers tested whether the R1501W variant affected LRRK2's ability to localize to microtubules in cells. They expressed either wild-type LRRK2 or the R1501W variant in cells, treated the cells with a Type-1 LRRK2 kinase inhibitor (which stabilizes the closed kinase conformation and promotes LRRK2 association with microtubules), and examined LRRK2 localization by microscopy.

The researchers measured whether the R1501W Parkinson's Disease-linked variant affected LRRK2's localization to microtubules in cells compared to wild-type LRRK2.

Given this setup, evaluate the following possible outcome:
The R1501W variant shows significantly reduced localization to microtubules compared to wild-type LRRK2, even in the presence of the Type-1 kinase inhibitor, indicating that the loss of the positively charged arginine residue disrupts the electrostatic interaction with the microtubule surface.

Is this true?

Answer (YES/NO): YES